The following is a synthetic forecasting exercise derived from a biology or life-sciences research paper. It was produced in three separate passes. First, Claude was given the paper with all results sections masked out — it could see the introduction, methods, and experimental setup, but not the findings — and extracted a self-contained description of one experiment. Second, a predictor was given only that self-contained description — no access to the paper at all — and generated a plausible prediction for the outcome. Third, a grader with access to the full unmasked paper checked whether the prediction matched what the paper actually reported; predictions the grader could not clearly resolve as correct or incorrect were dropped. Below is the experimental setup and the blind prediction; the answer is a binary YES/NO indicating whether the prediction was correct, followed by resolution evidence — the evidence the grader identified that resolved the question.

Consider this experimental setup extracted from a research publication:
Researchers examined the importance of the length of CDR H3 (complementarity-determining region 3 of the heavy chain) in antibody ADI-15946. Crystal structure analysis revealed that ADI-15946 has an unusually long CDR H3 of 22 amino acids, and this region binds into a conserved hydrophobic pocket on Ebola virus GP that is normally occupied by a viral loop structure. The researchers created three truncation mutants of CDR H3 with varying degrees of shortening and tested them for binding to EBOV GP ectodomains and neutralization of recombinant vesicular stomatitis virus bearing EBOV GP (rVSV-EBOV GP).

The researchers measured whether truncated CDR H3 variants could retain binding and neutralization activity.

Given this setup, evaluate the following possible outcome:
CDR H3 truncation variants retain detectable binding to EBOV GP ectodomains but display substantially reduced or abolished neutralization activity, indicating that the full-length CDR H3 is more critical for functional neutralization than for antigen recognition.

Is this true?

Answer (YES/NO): NO